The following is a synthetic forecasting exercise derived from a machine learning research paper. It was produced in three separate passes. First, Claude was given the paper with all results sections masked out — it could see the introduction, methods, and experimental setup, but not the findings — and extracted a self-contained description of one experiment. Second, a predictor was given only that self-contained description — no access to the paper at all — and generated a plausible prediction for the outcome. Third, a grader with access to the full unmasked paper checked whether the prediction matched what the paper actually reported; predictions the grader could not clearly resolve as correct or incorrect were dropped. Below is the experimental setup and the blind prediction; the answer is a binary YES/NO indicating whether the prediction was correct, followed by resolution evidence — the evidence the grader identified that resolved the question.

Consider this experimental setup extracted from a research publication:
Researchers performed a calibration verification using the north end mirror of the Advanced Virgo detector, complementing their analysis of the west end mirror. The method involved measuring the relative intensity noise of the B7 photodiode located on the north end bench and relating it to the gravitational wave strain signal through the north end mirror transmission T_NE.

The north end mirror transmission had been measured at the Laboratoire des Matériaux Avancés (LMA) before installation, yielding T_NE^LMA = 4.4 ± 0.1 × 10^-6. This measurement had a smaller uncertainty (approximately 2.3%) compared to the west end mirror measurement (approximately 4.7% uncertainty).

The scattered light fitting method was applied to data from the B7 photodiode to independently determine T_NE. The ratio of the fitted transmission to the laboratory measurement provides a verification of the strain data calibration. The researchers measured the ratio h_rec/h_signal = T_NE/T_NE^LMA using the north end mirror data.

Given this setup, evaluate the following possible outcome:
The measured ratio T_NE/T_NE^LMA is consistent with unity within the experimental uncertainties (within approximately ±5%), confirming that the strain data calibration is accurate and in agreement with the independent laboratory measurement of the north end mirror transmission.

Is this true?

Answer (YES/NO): YES